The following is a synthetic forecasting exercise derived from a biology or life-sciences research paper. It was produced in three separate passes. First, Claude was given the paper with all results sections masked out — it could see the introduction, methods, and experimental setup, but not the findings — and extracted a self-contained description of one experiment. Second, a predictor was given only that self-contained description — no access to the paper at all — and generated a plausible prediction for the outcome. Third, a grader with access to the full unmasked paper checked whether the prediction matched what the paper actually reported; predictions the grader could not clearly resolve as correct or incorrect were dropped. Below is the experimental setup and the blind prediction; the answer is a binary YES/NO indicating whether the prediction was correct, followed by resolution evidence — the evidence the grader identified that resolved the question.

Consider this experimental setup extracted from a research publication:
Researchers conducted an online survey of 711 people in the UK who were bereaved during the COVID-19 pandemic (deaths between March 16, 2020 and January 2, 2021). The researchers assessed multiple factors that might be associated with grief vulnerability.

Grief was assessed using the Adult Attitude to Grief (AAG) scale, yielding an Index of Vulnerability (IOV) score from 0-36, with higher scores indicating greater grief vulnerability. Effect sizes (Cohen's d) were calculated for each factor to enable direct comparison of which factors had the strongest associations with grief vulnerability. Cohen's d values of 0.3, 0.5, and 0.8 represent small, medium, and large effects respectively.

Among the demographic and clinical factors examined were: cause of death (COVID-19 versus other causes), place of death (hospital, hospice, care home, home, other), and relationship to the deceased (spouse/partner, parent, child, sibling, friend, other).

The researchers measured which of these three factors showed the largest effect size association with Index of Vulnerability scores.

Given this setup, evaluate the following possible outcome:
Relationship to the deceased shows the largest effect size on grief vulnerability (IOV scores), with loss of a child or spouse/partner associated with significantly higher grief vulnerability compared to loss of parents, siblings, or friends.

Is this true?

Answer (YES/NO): YES